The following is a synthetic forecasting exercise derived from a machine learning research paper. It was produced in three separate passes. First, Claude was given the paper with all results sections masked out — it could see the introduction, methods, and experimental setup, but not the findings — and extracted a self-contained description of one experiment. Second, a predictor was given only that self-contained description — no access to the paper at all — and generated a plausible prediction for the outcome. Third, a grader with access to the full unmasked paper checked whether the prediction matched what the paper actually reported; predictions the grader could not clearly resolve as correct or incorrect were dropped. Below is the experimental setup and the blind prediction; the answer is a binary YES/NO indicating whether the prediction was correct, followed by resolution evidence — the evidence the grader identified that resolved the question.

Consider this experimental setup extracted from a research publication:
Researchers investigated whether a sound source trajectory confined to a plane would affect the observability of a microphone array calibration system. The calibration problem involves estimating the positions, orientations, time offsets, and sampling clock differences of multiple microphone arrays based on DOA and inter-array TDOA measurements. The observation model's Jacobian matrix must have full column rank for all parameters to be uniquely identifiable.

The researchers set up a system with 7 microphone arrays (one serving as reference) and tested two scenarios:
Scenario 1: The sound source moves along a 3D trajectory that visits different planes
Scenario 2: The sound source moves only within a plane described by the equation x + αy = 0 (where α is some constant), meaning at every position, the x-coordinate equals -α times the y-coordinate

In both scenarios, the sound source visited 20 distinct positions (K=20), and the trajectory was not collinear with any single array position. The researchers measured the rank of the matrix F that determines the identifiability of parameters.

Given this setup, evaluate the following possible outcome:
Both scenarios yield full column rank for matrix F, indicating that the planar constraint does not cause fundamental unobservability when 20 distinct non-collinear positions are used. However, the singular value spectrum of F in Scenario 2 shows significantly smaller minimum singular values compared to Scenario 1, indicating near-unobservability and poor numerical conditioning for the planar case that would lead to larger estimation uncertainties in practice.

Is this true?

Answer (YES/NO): NO